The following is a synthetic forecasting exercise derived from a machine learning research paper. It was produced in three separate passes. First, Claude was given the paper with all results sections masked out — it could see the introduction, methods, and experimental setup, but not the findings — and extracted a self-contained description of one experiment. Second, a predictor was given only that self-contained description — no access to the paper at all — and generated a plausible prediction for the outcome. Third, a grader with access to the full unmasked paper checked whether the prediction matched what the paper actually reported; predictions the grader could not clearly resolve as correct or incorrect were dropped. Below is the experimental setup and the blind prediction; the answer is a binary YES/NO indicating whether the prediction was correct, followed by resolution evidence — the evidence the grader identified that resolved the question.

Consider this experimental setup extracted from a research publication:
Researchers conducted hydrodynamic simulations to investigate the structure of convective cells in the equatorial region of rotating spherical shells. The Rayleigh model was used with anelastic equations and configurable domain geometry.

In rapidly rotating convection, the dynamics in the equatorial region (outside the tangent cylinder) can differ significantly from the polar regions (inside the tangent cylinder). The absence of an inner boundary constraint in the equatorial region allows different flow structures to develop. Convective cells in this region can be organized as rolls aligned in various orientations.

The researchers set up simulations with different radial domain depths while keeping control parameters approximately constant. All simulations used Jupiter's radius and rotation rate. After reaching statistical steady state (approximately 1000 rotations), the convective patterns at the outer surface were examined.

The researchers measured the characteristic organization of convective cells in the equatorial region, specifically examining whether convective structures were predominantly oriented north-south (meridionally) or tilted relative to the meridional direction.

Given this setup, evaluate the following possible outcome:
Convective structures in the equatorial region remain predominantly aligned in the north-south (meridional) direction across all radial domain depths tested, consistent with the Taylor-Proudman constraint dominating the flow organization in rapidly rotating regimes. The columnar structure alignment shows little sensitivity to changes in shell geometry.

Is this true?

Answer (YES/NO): NO